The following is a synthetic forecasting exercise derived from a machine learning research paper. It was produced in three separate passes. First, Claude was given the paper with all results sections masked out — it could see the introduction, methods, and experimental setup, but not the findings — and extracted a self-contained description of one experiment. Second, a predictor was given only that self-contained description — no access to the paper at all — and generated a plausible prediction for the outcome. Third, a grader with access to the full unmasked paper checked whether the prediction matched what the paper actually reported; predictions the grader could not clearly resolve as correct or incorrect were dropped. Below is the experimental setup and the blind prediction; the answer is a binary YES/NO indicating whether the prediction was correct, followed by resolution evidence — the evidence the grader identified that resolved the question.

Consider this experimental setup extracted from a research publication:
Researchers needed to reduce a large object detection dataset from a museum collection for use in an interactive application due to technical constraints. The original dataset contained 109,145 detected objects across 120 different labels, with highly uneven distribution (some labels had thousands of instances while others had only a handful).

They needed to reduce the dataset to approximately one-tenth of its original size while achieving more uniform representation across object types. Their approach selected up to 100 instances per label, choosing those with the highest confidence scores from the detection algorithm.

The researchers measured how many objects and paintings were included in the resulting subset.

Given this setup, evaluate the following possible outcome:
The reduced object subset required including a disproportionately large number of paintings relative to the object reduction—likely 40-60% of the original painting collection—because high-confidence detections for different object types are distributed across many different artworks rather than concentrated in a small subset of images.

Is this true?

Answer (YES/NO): YES